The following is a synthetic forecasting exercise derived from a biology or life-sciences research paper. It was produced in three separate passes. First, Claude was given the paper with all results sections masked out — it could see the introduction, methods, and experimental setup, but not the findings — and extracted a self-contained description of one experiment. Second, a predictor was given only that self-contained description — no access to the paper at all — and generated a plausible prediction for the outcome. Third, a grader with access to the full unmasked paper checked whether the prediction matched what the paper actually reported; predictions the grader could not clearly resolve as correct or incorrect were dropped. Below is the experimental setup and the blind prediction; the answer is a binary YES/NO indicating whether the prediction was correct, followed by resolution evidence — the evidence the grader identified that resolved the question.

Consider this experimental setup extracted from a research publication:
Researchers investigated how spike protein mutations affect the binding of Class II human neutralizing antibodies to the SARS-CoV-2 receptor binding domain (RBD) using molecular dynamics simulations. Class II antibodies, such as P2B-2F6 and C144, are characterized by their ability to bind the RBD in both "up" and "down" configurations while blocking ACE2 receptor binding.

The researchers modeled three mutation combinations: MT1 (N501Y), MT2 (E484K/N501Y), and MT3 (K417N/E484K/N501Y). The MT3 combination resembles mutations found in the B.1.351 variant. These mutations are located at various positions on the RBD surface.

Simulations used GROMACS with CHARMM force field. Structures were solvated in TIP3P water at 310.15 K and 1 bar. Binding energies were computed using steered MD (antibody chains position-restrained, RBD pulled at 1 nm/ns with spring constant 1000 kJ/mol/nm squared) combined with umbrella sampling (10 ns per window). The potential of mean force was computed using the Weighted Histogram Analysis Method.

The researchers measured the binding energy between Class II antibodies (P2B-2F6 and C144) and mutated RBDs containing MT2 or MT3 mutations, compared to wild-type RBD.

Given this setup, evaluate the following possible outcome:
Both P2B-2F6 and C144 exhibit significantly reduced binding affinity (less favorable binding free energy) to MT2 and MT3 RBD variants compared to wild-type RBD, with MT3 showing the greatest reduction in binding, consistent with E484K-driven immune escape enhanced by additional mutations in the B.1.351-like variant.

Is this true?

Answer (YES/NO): NO